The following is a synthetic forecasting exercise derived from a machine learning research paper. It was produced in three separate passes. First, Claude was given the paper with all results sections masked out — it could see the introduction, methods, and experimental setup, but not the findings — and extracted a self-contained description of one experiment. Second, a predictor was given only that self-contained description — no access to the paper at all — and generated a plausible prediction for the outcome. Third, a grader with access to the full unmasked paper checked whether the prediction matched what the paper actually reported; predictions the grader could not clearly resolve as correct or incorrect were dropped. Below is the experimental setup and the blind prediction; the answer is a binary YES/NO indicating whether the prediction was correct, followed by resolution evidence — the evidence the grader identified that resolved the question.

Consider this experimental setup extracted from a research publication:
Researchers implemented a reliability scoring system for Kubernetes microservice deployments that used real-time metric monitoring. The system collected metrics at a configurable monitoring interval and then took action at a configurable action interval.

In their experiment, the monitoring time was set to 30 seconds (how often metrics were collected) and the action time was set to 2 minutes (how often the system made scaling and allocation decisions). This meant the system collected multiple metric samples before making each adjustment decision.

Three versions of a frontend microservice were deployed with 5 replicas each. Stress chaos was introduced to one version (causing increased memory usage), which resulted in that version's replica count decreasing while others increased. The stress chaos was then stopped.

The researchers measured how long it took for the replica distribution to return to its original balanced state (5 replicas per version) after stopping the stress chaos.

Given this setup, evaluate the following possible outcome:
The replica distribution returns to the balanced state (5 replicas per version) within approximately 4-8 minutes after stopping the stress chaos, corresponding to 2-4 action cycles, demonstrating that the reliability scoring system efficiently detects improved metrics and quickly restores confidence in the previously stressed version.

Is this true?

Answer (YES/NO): NO